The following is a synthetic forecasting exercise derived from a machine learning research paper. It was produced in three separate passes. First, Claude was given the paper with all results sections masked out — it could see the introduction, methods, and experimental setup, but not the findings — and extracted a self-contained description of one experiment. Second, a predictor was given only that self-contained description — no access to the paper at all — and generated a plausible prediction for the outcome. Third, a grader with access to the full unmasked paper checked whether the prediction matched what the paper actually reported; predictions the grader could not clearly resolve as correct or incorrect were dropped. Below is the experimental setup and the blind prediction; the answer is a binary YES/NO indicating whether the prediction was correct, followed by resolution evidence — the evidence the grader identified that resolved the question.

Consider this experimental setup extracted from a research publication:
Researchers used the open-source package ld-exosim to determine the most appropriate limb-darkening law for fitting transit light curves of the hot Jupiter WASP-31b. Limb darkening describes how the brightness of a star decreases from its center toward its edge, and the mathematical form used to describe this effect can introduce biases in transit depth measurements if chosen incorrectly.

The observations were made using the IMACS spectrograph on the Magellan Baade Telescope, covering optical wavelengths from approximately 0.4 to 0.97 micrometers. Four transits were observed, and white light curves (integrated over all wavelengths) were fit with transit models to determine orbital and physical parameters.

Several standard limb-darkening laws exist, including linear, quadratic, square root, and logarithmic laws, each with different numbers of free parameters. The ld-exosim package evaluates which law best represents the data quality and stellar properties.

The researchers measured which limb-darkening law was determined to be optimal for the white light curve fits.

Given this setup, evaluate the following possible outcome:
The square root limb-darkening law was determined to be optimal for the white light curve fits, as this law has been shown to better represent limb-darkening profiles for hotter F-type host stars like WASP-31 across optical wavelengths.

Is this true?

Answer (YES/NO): YES